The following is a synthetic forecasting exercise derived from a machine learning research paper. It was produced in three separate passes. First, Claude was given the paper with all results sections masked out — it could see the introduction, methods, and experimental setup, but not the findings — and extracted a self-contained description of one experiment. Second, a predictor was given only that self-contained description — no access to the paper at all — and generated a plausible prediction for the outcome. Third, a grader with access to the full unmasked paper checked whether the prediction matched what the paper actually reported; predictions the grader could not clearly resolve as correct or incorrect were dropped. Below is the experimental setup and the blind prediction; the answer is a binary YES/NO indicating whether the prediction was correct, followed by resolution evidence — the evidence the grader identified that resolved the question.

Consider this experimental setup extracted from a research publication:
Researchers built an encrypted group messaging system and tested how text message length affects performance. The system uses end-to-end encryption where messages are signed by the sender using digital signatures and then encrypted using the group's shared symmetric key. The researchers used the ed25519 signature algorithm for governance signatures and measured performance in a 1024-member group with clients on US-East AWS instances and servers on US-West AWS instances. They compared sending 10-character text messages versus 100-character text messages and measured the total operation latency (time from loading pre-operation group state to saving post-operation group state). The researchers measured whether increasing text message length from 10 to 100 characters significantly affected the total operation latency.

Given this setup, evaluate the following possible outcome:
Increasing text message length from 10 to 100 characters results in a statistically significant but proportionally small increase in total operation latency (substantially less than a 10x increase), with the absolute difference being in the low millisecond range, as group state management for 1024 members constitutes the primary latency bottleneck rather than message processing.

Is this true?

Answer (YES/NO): NO